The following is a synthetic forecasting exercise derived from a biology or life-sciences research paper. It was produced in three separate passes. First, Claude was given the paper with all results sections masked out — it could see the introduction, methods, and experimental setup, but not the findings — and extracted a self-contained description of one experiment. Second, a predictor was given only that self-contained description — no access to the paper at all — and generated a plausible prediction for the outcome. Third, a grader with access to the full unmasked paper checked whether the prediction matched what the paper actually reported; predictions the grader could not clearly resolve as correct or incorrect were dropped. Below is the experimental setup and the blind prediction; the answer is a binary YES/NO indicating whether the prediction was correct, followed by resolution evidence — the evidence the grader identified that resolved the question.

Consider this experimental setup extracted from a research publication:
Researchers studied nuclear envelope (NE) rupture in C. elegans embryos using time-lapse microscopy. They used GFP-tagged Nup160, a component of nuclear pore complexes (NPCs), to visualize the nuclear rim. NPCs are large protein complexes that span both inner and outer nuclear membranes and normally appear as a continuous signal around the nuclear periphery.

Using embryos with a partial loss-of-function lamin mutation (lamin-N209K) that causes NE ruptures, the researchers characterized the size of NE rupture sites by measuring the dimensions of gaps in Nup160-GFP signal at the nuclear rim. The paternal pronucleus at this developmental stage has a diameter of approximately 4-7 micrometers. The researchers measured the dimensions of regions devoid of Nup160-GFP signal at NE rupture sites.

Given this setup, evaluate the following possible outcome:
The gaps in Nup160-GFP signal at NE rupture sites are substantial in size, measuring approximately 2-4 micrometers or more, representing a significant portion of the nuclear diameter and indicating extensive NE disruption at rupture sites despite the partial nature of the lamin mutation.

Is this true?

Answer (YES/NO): NO